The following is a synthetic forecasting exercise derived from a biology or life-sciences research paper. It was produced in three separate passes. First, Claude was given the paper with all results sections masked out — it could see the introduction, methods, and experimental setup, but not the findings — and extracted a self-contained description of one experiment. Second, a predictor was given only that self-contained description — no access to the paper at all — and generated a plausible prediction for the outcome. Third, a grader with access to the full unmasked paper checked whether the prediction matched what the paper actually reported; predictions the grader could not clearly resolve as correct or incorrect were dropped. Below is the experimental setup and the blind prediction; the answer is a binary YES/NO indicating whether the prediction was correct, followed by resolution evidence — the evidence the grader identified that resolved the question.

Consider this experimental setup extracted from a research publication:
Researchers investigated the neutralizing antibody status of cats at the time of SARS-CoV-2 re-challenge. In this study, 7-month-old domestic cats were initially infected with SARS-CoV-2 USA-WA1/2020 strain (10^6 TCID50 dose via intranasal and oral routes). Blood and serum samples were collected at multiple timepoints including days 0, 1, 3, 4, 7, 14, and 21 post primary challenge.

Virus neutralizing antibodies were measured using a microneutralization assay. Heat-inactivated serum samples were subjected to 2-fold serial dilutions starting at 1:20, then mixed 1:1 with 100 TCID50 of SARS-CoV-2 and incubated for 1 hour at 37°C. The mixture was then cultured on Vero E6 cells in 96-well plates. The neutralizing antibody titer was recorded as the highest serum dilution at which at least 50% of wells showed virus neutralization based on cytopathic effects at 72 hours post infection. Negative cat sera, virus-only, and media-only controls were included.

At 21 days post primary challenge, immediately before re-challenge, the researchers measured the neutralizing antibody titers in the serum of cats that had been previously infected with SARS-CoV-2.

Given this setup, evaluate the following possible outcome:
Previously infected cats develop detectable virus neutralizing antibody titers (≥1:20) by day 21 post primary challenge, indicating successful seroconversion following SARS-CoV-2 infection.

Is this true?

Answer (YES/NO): YES